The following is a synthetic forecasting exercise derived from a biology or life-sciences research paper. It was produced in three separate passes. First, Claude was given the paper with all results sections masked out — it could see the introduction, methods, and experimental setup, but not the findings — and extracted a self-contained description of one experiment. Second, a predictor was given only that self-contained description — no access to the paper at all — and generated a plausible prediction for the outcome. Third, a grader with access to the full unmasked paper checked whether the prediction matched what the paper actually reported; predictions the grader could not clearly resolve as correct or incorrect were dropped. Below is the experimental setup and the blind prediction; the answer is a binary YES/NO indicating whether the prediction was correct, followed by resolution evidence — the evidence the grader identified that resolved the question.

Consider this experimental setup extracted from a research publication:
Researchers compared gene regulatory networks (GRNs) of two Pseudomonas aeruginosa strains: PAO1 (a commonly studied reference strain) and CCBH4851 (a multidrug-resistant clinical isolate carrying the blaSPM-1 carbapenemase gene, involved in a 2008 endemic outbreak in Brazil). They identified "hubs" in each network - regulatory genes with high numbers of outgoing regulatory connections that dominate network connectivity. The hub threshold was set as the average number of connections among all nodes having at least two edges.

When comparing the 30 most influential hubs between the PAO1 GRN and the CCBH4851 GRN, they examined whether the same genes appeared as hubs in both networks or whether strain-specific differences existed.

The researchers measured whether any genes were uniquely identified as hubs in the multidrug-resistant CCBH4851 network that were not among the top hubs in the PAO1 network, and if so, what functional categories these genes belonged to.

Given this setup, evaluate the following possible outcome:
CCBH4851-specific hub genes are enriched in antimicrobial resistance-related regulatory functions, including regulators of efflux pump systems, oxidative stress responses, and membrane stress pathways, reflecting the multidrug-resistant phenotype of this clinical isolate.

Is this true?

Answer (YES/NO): NO